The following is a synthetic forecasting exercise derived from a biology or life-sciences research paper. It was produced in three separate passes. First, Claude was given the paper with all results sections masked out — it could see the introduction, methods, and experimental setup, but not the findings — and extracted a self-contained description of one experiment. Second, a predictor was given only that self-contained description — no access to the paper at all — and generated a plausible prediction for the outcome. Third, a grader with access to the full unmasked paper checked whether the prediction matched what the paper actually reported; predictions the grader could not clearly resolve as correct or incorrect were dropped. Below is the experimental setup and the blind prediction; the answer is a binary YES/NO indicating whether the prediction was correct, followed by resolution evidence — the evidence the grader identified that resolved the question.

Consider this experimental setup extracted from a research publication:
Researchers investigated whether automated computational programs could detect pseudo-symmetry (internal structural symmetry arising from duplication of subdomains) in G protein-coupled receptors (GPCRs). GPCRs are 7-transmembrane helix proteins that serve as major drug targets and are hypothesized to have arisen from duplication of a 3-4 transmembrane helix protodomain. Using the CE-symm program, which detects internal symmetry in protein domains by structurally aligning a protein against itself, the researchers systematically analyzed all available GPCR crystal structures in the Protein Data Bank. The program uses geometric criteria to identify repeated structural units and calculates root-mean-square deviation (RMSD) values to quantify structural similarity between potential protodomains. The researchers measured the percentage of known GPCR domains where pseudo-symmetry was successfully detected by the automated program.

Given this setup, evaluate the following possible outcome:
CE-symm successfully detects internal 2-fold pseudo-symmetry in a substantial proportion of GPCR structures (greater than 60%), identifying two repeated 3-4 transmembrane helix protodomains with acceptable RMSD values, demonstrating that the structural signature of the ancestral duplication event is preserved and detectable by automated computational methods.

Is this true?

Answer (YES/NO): NO